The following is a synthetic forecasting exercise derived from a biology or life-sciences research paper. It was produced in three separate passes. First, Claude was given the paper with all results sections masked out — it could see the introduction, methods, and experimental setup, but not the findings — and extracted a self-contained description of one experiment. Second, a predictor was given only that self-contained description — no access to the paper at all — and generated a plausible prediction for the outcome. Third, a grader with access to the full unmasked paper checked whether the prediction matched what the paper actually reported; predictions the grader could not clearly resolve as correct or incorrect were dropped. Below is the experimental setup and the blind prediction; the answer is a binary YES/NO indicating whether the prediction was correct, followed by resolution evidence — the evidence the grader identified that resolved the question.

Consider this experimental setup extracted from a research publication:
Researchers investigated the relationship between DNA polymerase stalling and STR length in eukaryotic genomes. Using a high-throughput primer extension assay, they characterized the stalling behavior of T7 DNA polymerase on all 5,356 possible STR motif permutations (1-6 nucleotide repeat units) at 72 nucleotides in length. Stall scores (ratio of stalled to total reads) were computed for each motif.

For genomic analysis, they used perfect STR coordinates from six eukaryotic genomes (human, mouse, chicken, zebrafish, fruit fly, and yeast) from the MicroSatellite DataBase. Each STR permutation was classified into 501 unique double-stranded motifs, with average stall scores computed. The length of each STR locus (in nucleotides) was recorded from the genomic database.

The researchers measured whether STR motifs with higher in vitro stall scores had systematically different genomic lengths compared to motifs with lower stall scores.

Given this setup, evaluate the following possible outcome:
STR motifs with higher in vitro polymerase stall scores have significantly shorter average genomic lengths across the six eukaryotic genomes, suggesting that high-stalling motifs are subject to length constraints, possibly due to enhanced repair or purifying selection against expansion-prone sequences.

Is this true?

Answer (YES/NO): YES